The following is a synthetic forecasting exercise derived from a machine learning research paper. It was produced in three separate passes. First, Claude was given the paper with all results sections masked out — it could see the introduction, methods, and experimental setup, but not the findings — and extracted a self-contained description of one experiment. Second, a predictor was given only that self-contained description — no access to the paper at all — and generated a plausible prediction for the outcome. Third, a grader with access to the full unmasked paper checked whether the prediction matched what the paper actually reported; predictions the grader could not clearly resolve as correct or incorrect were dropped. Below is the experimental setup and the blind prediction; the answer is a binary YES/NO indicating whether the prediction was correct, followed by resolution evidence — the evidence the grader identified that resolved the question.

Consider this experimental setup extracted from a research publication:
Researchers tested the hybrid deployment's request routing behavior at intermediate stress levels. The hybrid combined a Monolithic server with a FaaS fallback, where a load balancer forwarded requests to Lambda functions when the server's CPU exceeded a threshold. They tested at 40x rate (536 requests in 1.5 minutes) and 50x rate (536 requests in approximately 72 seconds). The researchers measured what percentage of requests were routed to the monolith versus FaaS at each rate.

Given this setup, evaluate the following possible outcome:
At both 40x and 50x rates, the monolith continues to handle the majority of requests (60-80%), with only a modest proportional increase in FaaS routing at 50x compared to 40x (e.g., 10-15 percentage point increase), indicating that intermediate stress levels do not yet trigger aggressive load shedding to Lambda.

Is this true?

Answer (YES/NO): NO